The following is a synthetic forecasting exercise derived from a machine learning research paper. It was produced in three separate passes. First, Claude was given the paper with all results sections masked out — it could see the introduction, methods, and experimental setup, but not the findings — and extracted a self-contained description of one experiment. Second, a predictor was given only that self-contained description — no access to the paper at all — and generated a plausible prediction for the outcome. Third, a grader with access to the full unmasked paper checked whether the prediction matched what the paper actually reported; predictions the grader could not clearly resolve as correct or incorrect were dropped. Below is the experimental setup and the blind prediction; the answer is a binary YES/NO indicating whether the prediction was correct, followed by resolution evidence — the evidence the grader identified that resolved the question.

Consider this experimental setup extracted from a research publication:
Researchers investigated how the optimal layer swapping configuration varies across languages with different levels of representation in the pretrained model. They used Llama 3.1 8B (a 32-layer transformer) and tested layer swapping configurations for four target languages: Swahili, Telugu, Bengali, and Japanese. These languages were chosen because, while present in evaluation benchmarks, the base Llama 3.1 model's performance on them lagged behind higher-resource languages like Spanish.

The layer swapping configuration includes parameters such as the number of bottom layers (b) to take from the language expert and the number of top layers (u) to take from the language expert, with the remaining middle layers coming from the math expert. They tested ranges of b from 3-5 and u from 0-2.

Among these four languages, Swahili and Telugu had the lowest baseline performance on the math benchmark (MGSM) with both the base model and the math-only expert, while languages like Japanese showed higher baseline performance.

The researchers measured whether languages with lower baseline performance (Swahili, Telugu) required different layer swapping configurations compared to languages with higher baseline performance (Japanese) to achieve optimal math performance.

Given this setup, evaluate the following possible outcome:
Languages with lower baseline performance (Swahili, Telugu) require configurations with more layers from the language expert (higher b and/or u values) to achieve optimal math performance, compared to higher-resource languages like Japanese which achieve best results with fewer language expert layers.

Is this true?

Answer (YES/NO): YES